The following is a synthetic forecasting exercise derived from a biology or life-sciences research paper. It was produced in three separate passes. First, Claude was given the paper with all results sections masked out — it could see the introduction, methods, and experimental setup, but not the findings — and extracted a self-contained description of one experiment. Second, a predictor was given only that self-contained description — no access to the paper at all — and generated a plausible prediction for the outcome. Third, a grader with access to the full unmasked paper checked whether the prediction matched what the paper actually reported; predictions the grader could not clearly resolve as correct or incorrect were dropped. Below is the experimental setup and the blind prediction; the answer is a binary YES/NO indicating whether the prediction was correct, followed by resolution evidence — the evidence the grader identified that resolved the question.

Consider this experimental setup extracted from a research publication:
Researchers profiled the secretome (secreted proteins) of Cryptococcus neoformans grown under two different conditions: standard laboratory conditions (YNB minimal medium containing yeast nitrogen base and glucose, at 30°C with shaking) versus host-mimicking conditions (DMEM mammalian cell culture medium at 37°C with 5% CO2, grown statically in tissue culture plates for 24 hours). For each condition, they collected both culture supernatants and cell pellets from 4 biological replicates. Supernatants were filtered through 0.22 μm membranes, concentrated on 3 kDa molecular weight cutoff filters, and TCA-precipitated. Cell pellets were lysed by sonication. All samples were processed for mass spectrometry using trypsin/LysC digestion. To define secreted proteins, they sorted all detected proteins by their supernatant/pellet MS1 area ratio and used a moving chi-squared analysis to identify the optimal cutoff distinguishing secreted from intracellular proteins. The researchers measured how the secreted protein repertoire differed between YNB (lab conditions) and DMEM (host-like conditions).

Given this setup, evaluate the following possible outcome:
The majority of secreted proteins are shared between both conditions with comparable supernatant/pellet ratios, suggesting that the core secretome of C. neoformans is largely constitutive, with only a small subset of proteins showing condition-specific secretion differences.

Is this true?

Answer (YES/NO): NO